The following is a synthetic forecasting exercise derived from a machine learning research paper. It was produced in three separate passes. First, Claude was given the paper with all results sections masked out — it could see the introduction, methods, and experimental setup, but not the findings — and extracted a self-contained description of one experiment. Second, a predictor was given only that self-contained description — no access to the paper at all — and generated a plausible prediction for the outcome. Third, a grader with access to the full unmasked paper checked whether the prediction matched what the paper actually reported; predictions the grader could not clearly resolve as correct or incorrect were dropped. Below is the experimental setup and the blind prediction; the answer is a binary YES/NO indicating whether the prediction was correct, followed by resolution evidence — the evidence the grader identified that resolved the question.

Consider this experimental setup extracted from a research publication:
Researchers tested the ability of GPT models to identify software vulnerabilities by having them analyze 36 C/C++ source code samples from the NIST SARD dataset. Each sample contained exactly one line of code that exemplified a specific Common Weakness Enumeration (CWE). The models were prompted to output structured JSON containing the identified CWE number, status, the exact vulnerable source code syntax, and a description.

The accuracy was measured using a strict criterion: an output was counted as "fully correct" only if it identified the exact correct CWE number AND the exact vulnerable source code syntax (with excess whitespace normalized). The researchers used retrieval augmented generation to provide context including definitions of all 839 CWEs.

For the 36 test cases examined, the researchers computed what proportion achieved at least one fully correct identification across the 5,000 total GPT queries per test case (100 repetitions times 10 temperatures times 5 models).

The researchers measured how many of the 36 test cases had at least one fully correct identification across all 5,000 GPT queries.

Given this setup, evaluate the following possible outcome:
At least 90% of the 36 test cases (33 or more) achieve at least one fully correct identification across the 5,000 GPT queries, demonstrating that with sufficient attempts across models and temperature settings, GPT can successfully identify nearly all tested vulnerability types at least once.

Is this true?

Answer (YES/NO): NO